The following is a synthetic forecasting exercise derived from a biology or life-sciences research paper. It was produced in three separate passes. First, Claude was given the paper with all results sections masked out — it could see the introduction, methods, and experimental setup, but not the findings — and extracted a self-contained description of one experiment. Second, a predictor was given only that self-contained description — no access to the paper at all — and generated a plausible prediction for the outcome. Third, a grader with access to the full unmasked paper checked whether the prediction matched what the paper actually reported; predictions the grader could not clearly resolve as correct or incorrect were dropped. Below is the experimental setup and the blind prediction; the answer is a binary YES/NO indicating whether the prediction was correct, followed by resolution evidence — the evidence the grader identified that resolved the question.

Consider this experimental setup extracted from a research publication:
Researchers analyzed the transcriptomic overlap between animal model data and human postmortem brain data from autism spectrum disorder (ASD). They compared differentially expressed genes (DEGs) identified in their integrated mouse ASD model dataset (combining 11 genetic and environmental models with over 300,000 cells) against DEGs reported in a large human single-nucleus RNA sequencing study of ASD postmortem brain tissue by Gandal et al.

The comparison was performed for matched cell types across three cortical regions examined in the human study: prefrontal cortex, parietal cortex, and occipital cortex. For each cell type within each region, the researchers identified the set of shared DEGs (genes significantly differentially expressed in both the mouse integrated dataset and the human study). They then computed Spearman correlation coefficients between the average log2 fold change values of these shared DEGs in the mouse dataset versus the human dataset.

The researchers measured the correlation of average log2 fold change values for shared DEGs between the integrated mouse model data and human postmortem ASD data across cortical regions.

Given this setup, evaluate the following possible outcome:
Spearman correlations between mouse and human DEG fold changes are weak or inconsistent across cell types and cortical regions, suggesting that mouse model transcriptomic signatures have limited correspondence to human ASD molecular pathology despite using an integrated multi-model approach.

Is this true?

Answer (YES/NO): NO